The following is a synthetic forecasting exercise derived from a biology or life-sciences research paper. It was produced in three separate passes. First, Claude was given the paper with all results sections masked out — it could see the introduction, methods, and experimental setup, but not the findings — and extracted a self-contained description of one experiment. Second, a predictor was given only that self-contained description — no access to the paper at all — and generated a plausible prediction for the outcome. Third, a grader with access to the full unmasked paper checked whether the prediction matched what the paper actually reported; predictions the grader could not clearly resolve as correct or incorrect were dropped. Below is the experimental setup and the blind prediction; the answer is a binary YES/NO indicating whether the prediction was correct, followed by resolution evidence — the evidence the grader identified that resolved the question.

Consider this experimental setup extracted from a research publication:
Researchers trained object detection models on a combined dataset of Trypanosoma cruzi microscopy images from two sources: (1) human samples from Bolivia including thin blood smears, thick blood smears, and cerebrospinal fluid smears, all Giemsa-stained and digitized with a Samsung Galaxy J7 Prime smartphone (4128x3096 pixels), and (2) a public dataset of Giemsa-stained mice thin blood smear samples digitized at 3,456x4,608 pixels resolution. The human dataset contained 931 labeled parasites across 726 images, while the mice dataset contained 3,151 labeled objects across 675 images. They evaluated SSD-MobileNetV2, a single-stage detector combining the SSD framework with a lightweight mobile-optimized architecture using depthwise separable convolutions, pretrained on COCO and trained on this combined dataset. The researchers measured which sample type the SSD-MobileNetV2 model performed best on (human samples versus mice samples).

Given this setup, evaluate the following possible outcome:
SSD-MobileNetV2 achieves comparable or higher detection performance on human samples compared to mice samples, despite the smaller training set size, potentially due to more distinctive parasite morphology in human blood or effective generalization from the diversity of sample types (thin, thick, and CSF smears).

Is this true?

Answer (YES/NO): NO